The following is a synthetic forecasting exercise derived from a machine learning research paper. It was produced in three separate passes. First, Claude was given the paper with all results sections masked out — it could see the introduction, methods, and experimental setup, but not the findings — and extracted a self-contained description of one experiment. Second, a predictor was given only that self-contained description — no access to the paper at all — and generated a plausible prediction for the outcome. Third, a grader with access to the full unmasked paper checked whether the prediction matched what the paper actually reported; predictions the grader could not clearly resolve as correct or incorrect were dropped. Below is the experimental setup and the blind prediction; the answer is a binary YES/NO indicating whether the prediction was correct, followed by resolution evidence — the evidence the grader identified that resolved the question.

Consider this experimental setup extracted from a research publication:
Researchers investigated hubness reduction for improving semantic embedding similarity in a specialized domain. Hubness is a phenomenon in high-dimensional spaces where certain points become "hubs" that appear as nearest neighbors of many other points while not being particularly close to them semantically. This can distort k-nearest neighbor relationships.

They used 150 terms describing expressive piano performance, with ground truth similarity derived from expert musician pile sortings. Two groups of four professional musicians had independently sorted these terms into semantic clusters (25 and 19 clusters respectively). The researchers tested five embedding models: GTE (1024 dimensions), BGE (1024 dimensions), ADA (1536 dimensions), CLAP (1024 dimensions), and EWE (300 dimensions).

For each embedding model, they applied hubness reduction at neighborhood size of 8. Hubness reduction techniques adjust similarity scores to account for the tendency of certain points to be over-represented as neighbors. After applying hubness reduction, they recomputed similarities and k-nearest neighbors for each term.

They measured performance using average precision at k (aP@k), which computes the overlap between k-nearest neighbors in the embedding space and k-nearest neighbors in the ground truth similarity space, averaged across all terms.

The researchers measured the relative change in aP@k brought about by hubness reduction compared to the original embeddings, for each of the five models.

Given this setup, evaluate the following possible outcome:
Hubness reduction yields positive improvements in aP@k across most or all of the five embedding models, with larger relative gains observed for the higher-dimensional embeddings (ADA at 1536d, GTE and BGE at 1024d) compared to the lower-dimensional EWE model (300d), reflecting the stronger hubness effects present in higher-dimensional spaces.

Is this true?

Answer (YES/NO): NO